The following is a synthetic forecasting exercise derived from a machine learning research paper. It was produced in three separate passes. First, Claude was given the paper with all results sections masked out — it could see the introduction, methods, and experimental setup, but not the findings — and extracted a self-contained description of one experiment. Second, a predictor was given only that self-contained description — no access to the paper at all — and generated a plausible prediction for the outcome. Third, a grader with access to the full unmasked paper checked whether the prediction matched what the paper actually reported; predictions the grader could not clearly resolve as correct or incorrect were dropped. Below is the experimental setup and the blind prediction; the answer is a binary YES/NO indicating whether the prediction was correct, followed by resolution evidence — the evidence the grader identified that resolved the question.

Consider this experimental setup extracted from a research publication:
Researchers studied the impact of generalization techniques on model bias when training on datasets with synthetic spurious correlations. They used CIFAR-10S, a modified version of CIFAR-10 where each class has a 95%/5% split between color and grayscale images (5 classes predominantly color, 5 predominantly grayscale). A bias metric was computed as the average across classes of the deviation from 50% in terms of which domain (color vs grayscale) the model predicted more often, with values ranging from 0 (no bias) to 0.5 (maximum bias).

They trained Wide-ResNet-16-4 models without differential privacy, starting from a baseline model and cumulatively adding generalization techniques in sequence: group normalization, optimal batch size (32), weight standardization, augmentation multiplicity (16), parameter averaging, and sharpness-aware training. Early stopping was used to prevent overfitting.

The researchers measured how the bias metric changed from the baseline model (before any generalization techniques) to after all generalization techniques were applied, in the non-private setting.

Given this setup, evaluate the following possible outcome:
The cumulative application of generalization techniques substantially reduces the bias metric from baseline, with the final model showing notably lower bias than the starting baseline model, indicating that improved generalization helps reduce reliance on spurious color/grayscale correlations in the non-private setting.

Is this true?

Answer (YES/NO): NO